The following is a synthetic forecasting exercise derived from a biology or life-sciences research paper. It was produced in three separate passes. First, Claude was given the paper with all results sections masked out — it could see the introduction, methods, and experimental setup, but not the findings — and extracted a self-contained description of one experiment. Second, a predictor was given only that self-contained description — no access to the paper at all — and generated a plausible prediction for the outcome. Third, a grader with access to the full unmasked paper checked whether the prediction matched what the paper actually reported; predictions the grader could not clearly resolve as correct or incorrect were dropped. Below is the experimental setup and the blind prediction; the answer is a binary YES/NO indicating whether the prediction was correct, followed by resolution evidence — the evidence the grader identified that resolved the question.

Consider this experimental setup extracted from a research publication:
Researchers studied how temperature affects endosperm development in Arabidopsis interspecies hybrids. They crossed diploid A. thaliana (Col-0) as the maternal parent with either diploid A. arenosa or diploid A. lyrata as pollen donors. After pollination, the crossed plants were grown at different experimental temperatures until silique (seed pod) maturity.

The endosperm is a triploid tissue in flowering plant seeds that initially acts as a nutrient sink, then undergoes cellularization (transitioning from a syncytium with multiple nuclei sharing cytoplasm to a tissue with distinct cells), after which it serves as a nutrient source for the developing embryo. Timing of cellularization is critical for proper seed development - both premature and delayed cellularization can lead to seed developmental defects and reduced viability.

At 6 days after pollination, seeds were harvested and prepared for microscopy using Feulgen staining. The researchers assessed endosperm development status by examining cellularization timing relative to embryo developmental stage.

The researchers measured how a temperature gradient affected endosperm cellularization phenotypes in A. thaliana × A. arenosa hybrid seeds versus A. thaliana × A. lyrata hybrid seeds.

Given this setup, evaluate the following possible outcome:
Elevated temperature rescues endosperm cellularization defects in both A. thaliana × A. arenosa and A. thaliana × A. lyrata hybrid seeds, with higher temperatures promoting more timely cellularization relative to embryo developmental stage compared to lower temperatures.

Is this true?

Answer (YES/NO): NO